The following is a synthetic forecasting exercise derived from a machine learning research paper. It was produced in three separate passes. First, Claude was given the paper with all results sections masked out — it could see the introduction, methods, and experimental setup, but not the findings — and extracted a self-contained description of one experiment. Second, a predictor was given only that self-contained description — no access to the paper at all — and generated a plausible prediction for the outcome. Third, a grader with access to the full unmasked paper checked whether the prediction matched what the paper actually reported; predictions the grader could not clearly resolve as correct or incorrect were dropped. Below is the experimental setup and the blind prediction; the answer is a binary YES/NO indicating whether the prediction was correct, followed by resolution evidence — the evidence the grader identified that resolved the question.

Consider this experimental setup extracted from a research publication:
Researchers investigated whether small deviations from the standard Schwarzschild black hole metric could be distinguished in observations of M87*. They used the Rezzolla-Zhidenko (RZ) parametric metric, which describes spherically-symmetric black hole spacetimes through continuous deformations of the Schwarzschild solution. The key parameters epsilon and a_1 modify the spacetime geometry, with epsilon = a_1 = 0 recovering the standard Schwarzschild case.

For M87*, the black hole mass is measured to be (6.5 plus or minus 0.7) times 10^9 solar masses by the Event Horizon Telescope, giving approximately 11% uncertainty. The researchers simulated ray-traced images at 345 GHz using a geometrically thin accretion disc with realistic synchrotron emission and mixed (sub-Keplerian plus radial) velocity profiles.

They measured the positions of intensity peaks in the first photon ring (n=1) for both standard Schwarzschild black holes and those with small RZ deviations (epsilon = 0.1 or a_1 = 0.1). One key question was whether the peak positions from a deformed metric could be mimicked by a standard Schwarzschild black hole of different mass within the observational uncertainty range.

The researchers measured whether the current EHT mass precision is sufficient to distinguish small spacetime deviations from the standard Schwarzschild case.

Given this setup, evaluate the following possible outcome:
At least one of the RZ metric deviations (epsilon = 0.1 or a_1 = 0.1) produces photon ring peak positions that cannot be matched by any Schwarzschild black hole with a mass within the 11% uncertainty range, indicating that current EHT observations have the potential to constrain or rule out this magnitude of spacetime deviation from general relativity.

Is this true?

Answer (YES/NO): NO